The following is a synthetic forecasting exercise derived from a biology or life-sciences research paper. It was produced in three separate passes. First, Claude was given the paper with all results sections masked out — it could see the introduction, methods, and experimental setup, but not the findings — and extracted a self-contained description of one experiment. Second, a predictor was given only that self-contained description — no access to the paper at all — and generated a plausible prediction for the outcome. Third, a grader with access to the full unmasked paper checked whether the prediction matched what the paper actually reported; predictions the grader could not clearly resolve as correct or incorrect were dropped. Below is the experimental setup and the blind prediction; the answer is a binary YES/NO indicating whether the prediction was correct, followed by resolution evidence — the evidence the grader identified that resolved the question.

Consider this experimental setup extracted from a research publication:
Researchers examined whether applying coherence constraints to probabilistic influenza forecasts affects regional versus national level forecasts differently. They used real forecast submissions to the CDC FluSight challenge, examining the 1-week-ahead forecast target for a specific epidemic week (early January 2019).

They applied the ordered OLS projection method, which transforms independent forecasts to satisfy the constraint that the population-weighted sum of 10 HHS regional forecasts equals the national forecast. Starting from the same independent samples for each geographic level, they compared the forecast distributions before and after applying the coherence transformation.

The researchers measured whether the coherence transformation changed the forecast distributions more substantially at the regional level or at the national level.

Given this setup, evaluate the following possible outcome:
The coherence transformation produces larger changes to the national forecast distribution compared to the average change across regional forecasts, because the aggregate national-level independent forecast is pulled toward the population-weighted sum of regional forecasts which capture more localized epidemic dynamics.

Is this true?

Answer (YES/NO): YES